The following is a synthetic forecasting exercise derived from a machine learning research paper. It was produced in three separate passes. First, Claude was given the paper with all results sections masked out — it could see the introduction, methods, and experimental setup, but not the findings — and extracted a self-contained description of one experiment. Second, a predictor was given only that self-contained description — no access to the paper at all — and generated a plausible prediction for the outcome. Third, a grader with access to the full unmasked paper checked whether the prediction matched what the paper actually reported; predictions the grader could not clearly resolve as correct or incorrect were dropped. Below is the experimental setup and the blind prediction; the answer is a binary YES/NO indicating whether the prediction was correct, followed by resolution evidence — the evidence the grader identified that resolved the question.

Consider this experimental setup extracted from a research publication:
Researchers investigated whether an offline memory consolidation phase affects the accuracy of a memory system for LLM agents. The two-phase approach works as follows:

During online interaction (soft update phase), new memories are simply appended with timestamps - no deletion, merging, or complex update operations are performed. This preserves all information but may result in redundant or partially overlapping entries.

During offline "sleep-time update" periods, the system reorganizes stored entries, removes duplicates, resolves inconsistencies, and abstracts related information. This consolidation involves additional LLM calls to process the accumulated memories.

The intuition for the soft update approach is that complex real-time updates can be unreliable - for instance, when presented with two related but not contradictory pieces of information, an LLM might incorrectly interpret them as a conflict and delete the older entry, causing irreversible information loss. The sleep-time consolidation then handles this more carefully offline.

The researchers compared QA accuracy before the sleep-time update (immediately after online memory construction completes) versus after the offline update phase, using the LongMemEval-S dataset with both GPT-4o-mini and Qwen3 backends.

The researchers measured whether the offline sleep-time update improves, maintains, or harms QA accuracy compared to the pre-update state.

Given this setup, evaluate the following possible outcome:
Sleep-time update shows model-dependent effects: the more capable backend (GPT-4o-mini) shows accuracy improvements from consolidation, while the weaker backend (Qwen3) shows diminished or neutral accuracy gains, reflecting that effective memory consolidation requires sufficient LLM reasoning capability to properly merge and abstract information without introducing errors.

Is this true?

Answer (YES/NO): NO